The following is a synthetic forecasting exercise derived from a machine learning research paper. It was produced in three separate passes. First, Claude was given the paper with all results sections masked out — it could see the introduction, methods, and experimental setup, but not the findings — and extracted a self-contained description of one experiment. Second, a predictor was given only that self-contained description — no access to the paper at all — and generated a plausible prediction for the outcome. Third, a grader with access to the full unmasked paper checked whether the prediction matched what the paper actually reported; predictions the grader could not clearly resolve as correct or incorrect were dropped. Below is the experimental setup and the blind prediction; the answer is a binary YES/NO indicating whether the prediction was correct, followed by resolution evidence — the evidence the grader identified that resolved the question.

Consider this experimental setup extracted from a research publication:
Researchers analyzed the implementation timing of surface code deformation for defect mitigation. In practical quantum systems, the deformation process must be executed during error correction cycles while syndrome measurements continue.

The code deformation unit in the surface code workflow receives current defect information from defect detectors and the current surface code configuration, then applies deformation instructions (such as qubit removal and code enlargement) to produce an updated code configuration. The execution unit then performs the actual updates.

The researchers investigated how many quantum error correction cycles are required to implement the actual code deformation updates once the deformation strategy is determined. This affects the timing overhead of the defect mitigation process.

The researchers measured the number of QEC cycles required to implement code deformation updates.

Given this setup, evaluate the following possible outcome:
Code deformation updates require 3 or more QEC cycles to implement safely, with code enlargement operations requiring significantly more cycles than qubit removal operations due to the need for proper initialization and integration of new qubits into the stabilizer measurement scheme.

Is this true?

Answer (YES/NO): NO